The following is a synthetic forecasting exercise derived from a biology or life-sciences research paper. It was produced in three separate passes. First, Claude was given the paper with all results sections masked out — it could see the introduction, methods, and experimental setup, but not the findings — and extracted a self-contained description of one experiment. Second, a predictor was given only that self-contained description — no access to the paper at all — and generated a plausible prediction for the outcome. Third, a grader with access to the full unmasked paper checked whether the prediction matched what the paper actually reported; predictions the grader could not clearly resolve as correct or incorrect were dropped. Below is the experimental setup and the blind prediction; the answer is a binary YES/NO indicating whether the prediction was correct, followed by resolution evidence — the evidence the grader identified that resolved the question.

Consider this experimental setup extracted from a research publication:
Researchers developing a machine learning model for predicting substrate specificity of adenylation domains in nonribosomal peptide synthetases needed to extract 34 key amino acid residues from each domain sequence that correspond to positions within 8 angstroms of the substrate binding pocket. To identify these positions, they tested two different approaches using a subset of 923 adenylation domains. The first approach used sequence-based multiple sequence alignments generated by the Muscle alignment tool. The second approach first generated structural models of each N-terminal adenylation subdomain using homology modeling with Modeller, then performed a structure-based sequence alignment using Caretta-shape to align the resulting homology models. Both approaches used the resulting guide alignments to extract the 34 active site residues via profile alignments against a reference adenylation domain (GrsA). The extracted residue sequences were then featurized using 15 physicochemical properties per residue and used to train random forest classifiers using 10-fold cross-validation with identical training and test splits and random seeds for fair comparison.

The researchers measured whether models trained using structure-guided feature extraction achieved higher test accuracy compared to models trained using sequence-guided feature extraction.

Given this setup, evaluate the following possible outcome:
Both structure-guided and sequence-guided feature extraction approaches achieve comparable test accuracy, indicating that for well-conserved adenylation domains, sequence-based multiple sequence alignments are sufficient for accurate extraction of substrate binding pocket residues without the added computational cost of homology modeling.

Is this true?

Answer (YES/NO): NO